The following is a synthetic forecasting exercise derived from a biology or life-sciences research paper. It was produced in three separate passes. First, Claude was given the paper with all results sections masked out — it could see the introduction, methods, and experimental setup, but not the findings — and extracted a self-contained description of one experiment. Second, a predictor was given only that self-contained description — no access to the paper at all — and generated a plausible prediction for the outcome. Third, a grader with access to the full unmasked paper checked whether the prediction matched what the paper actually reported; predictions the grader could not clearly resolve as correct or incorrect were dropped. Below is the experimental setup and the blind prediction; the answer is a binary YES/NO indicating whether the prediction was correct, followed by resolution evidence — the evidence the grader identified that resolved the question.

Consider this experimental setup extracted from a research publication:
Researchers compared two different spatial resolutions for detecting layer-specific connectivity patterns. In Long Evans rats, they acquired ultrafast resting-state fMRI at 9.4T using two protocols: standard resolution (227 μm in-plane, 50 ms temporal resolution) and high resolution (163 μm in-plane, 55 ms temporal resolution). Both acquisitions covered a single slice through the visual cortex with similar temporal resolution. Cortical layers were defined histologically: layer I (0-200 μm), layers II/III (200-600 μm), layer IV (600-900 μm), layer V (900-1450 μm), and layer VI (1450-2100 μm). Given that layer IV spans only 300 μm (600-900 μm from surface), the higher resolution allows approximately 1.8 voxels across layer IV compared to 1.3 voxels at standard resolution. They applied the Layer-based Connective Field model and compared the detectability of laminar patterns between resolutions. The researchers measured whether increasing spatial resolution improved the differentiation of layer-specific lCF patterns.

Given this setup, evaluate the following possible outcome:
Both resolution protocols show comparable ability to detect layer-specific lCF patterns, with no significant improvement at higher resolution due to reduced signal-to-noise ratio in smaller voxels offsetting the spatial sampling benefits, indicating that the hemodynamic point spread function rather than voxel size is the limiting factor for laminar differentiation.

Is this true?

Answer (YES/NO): YES